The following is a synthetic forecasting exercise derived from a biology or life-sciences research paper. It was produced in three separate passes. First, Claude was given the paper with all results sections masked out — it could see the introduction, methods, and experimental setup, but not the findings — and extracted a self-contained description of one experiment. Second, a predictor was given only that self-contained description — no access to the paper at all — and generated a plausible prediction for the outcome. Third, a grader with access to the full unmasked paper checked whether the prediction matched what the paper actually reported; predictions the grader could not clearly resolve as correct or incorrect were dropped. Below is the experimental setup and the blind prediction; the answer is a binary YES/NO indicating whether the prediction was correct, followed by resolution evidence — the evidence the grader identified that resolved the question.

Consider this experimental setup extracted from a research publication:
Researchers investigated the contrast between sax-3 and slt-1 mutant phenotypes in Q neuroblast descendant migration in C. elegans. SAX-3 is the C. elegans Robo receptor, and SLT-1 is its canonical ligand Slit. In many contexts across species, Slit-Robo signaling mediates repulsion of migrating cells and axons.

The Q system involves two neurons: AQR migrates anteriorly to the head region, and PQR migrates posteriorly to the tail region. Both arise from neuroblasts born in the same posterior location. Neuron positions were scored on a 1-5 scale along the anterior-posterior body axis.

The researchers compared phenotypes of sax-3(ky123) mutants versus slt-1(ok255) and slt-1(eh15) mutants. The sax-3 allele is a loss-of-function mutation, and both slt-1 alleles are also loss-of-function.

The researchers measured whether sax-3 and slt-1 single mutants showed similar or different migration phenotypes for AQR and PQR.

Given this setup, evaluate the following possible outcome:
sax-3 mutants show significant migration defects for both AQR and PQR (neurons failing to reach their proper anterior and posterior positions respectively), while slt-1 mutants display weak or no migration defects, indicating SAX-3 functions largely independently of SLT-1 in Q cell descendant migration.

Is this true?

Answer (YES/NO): YES